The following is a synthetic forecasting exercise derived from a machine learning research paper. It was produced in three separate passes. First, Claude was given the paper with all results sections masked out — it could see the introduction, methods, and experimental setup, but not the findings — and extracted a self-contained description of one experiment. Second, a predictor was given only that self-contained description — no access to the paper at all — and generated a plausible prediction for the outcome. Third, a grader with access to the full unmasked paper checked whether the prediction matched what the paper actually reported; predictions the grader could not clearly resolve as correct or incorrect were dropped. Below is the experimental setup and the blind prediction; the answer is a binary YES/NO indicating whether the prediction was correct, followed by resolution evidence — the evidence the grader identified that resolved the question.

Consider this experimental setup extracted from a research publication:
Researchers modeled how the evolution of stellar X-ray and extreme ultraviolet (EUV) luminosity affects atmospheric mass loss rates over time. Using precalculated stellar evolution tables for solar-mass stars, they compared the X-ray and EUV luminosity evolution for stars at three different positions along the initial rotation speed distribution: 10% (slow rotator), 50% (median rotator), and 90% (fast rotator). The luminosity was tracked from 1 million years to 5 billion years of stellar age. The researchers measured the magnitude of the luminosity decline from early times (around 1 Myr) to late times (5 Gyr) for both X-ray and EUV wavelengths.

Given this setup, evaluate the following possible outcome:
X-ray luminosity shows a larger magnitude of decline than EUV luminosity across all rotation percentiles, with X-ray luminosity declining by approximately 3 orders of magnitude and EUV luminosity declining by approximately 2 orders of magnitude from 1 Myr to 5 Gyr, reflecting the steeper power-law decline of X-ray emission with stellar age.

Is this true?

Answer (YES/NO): NO